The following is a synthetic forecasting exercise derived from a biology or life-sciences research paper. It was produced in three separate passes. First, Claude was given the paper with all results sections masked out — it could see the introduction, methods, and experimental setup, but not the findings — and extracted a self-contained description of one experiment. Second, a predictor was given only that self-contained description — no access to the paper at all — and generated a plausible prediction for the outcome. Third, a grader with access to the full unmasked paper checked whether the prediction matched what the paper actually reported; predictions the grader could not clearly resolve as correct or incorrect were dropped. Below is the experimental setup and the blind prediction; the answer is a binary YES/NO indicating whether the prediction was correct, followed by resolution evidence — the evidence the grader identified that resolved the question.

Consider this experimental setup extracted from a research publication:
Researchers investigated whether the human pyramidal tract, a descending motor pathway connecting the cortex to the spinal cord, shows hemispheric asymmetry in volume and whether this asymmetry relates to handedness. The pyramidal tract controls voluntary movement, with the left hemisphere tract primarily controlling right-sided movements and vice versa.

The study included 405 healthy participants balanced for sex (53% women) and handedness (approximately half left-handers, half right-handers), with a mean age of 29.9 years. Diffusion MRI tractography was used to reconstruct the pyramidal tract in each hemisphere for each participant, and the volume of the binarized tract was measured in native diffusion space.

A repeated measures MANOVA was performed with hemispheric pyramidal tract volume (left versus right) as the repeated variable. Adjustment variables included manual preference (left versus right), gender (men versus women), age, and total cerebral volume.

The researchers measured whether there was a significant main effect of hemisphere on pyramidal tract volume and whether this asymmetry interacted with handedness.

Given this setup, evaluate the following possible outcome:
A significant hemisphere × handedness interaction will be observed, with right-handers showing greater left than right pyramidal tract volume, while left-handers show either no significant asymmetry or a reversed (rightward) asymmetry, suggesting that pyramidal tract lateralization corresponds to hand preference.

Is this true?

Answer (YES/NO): NO